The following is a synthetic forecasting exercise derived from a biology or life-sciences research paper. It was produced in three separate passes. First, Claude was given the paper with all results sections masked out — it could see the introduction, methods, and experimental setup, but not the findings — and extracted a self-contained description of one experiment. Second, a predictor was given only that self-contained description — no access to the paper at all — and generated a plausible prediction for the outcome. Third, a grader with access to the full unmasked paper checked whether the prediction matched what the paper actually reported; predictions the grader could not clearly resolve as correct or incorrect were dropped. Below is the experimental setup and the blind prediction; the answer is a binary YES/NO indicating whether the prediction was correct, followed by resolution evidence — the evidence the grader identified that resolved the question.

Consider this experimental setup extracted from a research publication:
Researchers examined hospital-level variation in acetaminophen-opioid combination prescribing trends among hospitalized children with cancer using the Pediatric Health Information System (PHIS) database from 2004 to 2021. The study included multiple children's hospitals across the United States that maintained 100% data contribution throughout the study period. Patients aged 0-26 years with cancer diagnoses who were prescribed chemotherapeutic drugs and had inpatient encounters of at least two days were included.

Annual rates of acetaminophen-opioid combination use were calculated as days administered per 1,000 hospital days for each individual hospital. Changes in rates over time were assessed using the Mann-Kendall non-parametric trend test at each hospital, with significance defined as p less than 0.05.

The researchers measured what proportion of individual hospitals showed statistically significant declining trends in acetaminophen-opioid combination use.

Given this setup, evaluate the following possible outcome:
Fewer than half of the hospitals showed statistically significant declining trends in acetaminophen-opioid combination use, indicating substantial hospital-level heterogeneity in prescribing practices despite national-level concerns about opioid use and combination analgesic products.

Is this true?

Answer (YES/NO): NO